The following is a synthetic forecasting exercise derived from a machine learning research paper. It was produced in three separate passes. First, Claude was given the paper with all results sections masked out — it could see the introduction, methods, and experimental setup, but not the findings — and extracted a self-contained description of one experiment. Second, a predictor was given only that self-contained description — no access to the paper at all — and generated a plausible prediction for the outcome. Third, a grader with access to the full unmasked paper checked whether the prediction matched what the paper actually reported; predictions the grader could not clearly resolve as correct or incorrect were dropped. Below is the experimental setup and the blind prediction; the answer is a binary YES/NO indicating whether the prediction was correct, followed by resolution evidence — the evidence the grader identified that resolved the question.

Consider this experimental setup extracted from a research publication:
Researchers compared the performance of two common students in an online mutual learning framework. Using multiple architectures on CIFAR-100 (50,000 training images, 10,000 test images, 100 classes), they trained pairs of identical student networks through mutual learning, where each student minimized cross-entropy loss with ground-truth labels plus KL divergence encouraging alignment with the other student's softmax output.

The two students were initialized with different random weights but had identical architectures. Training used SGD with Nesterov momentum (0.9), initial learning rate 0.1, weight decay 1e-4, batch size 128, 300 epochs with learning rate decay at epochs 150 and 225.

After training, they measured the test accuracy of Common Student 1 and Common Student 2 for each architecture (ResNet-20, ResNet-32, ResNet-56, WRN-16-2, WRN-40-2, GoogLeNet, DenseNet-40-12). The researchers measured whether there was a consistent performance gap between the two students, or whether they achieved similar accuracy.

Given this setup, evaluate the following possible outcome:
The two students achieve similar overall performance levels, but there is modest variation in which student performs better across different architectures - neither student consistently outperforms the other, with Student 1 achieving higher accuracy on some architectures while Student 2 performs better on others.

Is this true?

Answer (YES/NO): YES